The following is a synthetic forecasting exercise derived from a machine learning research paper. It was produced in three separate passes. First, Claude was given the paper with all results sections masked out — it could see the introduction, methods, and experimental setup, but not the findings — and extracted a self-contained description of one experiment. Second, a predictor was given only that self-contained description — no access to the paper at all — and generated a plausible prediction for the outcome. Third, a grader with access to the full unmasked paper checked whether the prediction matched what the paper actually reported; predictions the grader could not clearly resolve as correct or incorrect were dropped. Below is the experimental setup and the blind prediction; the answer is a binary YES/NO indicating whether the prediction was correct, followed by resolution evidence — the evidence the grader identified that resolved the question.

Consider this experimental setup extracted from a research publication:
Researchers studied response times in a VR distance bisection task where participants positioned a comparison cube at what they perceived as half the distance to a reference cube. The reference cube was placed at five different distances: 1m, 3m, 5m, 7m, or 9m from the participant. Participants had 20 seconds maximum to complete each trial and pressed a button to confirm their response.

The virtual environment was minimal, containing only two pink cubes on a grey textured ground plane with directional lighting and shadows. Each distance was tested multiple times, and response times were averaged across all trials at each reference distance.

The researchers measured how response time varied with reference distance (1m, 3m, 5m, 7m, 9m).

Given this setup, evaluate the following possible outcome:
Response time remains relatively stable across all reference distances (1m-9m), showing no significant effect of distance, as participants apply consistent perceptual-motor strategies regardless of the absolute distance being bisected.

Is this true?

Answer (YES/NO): NO